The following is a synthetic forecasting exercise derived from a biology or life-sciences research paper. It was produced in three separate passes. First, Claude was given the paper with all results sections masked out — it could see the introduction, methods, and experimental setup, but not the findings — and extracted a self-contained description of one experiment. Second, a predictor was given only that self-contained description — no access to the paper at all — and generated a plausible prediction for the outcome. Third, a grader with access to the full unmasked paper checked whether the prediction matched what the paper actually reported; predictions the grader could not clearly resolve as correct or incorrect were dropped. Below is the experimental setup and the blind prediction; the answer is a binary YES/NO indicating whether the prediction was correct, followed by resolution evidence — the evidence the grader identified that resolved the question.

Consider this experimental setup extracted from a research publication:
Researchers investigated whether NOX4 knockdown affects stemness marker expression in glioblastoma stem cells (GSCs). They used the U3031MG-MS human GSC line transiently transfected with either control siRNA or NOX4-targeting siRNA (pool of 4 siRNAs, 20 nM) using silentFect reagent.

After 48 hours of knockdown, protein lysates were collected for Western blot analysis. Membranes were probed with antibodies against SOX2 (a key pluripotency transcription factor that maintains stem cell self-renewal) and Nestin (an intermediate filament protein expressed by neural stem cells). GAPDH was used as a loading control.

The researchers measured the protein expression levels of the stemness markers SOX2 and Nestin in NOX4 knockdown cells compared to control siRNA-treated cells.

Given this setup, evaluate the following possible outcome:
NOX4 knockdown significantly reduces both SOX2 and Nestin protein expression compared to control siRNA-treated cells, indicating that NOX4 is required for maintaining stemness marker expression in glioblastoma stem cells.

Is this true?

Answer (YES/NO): YES